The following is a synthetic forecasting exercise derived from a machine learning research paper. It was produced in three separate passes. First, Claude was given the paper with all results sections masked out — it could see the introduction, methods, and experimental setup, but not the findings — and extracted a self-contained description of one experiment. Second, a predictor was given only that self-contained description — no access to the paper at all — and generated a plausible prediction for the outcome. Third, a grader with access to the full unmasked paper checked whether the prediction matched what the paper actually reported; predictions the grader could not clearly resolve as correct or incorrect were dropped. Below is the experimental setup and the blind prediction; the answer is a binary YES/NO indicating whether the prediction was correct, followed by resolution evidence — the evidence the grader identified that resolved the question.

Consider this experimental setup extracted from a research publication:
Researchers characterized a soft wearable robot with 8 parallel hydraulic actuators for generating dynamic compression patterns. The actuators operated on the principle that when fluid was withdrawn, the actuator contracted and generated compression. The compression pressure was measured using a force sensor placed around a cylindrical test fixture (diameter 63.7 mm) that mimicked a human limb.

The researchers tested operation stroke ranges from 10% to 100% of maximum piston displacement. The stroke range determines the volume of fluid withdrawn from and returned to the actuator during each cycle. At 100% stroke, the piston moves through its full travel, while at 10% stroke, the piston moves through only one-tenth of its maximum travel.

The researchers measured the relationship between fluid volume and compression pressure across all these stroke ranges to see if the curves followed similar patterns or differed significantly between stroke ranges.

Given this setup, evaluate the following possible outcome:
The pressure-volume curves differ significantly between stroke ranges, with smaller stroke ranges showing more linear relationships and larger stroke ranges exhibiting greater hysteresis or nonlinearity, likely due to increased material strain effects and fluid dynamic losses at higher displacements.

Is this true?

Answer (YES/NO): NO